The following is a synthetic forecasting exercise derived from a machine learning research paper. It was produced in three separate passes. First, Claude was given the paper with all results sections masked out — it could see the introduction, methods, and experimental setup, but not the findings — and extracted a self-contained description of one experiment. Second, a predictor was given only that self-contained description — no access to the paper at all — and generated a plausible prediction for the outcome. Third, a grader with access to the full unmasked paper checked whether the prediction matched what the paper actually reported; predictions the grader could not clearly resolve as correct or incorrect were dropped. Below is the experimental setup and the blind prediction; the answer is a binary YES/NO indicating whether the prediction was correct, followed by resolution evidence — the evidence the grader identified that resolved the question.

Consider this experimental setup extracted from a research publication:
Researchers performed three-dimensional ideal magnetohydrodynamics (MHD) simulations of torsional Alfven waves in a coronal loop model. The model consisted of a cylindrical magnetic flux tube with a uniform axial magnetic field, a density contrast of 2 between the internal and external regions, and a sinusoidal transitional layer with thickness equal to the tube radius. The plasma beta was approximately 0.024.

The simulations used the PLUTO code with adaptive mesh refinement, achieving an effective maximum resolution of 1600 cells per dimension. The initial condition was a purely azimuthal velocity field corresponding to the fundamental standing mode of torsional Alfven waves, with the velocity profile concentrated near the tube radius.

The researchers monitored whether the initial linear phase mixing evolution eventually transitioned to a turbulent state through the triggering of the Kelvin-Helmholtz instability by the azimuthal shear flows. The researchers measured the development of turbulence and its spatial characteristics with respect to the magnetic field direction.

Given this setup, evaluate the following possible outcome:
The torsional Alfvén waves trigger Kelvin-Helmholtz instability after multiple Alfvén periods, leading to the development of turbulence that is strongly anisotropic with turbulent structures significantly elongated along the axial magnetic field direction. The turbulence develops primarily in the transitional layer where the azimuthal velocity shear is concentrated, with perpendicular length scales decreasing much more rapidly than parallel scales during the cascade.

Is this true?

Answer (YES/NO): YES